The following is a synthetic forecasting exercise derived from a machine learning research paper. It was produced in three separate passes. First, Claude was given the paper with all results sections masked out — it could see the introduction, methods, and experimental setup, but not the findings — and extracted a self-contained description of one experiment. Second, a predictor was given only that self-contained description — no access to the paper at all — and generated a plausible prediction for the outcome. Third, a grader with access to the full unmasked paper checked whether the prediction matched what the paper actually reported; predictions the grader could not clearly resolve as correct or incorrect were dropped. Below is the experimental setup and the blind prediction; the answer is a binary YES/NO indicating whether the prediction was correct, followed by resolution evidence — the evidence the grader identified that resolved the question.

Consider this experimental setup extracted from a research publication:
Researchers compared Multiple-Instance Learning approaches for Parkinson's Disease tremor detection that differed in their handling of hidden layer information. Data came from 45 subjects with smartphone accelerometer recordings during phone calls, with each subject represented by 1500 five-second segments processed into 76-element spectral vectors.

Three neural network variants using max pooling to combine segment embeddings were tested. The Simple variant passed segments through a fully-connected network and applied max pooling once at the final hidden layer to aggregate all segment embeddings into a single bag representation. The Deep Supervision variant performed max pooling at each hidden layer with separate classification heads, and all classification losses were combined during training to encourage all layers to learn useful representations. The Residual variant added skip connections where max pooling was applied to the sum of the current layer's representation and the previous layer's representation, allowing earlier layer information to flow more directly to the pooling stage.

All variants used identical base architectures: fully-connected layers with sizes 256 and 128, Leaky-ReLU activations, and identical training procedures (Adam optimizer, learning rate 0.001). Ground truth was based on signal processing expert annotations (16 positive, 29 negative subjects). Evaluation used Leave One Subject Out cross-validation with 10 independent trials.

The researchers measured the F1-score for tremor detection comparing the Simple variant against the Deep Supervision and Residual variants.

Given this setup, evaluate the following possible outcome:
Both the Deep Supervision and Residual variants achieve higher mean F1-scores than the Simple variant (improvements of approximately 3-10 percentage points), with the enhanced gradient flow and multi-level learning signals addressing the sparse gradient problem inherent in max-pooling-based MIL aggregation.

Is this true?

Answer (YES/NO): NO